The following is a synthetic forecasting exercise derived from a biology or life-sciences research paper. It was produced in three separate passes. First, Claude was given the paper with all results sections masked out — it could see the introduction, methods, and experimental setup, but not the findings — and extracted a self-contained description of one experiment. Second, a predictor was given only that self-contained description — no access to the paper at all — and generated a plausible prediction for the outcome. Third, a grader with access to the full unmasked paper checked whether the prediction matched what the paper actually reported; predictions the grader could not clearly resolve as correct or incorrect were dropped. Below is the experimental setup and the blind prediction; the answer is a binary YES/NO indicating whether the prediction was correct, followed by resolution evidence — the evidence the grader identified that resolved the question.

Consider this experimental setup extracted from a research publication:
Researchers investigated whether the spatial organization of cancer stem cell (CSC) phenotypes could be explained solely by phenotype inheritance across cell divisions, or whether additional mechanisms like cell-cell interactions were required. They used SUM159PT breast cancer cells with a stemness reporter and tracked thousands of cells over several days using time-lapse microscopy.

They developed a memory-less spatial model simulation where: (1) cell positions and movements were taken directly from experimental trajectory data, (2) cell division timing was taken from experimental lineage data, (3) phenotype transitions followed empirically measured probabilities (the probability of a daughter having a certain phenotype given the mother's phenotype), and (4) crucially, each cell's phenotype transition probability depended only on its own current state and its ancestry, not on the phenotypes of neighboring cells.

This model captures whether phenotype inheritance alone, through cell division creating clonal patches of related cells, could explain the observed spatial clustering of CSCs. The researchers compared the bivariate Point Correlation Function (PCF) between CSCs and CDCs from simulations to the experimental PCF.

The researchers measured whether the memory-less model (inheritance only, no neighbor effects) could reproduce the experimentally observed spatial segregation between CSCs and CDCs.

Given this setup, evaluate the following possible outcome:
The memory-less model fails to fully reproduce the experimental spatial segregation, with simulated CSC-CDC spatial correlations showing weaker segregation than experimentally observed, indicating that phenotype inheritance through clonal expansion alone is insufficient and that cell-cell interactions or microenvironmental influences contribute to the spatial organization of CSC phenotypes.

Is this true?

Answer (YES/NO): YES